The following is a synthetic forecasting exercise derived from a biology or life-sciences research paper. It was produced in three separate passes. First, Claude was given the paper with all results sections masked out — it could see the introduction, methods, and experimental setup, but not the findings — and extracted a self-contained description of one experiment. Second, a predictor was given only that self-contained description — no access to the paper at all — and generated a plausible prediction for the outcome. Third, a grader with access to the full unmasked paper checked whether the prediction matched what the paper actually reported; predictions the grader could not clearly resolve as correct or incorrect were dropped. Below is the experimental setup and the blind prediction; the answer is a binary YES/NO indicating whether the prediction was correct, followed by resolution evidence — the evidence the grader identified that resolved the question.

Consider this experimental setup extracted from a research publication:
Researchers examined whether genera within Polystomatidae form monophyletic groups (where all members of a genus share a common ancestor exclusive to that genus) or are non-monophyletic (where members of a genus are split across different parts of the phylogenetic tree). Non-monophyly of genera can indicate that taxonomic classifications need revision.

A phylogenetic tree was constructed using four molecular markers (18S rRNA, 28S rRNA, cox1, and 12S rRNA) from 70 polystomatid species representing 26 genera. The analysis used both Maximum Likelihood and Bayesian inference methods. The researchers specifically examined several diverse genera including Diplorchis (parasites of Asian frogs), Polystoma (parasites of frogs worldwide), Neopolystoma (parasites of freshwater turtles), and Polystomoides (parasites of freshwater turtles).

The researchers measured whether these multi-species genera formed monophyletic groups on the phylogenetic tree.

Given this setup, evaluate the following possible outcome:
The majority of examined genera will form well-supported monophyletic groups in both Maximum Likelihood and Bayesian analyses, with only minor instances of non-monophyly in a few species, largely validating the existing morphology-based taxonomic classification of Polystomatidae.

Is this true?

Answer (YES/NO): NO